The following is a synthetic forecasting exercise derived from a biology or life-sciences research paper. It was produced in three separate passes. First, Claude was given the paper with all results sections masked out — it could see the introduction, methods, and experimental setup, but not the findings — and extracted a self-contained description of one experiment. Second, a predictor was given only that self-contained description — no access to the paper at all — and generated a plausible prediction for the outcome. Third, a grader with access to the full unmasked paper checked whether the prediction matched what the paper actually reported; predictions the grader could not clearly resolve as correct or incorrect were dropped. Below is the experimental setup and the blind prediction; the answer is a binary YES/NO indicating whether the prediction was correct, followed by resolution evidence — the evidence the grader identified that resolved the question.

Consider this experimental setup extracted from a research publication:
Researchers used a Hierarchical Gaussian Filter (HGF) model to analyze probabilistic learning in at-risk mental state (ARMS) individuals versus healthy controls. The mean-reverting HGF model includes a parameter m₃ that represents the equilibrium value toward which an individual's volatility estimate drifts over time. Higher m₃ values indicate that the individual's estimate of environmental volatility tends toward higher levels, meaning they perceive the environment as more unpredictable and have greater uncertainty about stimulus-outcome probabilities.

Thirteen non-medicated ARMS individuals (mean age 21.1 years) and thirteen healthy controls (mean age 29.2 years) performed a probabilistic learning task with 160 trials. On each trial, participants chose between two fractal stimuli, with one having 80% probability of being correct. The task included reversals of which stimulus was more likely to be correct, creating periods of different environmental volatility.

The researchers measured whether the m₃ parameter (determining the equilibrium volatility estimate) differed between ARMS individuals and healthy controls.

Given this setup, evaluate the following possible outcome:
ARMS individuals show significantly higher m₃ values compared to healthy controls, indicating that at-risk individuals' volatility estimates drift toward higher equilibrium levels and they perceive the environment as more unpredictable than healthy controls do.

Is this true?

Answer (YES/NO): YES